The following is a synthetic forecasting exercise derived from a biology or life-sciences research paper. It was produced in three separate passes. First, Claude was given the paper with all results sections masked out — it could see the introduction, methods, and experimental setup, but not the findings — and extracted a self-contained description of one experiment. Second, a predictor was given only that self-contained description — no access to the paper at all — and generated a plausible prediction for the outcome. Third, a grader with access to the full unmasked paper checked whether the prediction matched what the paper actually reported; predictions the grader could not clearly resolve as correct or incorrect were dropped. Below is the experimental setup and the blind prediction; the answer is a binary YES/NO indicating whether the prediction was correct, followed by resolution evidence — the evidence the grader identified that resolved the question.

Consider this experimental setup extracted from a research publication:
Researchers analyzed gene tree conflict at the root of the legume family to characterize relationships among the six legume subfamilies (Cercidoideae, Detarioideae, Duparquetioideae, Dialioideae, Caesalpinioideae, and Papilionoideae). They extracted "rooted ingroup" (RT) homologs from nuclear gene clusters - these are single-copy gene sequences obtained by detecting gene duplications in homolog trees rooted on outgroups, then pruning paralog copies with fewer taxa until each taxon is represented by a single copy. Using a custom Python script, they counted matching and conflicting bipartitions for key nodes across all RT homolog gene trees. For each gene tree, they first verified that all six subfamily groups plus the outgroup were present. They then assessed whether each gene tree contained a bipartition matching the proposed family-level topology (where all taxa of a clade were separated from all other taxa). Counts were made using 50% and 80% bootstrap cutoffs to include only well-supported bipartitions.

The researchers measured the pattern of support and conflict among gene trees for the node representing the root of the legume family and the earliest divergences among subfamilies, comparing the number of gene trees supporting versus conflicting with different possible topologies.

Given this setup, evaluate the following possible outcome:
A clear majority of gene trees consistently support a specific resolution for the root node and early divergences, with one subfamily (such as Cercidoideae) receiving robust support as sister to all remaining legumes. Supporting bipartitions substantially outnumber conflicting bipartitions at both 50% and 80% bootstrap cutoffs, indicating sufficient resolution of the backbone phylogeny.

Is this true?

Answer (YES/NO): NO